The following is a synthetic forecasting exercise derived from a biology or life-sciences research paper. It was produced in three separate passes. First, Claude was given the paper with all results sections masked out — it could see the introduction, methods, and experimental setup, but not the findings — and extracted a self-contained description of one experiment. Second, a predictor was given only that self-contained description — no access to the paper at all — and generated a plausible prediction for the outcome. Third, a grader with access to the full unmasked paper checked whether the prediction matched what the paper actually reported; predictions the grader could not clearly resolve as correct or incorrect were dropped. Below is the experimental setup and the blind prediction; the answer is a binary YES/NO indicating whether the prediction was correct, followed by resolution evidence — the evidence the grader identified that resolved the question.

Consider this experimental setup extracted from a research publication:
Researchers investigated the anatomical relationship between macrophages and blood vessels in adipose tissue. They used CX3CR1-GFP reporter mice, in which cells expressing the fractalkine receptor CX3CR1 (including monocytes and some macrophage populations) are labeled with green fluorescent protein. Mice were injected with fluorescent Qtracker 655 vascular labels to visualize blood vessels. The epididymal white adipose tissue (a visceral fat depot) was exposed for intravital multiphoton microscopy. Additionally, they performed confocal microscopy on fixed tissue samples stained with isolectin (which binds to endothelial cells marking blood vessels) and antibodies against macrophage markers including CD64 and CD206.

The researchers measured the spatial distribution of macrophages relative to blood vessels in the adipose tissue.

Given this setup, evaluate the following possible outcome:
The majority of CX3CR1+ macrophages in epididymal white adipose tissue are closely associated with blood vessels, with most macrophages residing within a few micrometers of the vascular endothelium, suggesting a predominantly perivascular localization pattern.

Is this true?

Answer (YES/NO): YES